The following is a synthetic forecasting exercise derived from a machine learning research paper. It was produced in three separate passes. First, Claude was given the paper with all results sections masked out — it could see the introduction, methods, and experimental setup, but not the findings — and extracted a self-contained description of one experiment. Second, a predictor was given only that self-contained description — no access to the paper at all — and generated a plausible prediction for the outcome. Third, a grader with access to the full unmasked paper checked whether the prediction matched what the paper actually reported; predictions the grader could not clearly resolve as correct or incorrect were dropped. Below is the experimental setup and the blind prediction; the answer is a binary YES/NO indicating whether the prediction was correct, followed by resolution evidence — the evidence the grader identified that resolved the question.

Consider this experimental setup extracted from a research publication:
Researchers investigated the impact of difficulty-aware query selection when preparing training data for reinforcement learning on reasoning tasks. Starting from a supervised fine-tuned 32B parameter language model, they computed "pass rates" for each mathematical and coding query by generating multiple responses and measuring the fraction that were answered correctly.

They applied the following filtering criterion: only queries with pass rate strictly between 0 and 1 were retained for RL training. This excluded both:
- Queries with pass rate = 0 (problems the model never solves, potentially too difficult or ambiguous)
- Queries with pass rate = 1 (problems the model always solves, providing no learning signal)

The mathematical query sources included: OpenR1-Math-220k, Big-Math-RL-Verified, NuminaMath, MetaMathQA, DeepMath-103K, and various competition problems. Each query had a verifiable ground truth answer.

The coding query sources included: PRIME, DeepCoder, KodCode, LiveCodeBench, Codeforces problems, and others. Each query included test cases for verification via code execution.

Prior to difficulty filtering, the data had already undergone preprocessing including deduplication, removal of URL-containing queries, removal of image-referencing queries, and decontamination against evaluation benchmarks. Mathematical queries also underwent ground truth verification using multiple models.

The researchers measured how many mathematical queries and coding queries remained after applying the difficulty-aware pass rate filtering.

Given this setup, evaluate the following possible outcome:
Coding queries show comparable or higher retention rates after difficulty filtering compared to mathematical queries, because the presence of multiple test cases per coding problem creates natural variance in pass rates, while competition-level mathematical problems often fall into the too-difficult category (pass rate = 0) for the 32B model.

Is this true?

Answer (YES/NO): NO